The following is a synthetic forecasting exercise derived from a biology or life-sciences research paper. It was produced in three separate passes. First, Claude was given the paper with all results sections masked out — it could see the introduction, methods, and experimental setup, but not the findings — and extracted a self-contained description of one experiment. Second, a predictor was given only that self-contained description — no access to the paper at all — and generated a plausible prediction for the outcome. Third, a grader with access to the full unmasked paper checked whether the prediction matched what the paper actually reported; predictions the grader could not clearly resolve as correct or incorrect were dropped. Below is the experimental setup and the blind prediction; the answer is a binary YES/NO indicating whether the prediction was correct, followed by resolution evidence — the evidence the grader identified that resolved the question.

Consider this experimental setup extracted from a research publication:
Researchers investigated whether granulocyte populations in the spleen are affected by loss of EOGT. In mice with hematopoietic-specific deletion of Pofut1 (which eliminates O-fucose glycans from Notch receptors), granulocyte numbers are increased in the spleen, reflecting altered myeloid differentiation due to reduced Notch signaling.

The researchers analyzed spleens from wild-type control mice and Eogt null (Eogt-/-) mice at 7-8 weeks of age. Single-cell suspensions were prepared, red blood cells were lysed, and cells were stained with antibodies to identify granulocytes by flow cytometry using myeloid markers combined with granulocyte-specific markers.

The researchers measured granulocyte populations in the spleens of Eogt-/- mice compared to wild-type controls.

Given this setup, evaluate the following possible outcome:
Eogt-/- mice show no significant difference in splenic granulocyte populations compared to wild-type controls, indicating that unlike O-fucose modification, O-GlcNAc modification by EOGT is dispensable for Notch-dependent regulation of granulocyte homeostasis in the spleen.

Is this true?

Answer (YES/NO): YES